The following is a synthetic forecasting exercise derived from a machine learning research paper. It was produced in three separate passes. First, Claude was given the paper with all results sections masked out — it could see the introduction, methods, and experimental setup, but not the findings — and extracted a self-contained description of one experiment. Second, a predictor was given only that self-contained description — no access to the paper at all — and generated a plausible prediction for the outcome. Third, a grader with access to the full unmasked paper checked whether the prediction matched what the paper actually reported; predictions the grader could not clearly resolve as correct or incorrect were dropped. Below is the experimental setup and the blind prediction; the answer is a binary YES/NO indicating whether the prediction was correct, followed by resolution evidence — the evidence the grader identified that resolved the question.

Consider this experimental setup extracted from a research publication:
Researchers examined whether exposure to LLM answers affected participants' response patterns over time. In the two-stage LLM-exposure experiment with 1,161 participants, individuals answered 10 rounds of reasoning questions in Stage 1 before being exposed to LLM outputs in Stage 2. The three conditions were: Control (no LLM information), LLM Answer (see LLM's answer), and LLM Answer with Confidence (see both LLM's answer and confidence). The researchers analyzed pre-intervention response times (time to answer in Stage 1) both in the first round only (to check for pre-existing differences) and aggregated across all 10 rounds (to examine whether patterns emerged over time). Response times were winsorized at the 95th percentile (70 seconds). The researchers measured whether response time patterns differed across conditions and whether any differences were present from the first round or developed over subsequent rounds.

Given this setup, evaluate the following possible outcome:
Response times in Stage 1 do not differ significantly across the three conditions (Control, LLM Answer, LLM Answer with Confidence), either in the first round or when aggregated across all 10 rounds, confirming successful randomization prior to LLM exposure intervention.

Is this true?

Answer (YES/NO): NO